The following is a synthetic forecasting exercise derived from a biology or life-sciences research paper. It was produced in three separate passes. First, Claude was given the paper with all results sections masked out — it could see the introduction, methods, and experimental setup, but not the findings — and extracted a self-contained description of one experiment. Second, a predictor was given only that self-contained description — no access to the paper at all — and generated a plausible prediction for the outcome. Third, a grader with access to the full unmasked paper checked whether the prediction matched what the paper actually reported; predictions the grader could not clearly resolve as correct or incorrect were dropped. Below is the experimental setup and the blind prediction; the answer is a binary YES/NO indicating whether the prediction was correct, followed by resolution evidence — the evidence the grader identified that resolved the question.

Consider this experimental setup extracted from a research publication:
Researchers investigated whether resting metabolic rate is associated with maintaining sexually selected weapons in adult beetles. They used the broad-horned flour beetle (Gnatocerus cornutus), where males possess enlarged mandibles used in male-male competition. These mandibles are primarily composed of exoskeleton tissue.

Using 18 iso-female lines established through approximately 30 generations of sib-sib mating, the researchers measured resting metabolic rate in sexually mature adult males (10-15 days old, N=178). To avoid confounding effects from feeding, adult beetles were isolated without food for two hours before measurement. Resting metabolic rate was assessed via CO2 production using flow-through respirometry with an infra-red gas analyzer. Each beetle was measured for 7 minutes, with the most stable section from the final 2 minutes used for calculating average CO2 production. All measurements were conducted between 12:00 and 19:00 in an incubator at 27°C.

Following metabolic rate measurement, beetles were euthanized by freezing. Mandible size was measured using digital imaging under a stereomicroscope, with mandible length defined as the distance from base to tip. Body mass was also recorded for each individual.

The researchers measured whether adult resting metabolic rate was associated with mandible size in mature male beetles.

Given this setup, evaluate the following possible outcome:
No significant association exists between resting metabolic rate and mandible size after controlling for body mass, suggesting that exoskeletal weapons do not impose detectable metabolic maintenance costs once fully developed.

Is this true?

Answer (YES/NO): YES